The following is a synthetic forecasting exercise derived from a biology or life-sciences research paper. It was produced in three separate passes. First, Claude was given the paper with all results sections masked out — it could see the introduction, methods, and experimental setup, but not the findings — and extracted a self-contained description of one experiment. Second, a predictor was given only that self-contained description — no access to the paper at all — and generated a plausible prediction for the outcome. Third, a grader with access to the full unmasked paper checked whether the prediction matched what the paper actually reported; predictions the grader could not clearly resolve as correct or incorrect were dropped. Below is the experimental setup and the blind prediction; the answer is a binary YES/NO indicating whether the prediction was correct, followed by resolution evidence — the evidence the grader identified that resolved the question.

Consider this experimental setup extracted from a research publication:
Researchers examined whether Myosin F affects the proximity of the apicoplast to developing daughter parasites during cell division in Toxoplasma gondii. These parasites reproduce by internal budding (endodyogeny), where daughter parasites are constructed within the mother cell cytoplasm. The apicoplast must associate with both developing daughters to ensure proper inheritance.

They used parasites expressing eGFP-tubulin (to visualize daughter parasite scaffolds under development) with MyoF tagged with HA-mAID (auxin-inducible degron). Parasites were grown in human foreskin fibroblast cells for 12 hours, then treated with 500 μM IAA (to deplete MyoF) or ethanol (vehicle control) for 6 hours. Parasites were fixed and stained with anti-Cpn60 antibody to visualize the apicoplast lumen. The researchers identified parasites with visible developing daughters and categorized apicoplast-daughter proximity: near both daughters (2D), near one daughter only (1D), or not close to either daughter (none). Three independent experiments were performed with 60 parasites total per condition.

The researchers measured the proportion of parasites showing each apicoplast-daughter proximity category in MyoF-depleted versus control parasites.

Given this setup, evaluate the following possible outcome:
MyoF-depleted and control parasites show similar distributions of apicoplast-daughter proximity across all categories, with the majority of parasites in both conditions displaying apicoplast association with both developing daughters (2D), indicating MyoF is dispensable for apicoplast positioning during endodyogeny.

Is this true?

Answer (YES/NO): NO